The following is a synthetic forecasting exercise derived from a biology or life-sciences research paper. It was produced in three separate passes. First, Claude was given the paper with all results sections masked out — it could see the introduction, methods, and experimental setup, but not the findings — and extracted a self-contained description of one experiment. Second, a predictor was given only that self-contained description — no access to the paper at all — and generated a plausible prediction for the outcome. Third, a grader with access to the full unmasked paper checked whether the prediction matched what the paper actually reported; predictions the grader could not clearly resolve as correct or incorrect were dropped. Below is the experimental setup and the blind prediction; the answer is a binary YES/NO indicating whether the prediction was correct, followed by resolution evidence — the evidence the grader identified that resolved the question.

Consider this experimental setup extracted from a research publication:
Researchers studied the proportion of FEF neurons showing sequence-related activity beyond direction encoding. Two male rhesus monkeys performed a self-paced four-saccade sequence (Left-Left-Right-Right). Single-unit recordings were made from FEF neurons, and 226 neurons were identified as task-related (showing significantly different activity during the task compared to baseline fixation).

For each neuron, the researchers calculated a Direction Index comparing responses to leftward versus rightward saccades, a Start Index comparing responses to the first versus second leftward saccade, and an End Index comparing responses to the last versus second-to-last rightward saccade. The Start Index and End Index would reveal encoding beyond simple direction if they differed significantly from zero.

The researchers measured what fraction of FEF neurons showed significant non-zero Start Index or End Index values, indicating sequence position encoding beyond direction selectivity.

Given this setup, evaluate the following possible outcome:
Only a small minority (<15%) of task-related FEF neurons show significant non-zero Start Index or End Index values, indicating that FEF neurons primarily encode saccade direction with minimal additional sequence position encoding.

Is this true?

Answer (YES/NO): NO